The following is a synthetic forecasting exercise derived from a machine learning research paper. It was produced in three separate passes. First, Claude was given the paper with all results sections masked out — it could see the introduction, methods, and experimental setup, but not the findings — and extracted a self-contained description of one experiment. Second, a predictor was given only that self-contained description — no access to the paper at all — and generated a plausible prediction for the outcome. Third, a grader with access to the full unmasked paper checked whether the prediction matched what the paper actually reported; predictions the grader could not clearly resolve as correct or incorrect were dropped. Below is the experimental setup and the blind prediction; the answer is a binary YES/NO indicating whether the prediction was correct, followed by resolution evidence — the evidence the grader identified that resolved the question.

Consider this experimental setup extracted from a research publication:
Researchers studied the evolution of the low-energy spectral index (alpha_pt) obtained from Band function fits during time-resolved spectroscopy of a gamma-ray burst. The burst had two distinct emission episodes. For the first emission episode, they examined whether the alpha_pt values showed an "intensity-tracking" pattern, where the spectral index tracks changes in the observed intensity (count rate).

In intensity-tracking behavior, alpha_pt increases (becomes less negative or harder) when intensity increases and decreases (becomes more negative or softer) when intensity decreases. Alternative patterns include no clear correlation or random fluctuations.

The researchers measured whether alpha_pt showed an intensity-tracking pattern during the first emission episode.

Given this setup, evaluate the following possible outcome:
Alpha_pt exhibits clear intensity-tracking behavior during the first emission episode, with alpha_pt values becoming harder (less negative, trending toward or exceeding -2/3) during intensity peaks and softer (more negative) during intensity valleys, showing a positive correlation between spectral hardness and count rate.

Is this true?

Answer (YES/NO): YES